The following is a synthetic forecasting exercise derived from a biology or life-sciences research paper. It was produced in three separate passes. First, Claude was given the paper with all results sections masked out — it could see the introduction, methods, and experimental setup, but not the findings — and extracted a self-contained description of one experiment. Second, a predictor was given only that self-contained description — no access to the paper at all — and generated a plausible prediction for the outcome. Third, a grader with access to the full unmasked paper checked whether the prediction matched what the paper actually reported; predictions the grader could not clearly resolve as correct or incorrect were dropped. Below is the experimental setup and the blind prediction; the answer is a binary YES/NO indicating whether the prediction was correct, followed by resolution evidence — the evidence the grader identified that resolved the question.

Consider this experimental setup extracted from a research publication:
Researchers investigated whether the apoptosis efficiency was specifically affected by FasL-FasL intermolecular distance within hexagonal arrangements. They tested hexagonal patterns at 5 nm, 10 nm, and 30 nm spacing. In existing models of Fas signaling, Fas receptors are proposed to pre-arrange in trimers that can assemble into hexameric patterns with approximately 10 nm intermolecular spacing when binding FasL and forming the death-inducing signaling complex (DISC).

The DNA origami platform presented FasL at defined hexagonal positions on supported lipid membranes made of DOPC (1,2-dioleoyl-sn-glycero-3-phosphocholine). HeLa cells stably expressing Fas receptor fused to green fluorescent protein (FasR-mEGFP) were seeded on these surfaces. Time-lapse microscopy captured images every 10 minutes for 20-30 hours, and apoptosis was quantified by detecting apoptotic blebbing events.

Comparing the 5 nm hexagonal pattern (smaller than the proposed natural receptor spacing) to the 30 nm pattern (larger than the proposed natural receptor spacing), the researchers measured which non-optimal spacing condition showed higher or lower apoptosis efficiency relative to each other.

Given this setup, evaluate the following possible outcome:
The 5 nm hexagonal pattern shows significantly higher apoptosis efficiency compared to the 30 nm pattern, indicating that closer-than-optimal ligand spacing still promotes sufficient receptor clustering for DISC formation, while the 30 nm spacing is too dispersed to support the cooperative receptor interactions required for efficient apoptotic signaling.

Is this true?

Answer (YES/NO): NO